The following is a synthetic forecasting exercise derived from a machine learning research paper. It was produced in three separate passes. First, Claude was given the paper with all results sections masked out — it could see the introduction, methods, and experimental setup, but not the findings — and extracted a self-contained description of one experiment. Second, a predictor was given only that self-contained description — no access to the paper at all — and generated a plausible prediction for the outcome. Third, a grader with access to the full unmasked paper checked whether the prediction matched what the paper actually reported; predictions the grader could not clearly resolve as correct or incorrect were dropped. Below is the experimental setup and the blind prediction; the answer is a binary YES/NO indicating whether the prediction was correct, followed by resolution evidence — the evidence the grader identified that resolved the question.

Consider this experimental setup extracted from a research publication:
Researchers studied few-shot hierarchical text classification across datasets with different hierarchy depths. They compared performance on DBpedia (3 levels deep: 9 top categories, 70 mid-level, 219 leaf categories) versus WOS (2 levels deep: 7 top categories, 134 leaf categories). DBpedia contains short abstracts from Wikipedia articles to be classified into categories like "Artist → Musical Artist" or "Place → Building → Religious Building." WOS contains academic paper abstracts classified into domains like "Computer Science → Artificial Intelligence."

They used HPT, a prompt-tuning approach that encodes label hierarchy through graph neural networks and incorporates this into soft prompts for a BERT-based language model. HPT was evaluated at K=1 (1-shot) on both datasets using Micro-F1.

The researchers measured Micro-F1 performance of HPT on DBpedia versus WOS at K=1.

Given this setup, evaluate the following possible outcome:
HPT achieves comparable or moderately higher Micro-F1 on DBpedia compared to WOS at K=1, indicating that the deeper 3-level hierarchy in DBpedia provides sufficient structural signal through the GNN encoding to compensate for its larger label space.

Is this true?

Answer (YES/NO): NO